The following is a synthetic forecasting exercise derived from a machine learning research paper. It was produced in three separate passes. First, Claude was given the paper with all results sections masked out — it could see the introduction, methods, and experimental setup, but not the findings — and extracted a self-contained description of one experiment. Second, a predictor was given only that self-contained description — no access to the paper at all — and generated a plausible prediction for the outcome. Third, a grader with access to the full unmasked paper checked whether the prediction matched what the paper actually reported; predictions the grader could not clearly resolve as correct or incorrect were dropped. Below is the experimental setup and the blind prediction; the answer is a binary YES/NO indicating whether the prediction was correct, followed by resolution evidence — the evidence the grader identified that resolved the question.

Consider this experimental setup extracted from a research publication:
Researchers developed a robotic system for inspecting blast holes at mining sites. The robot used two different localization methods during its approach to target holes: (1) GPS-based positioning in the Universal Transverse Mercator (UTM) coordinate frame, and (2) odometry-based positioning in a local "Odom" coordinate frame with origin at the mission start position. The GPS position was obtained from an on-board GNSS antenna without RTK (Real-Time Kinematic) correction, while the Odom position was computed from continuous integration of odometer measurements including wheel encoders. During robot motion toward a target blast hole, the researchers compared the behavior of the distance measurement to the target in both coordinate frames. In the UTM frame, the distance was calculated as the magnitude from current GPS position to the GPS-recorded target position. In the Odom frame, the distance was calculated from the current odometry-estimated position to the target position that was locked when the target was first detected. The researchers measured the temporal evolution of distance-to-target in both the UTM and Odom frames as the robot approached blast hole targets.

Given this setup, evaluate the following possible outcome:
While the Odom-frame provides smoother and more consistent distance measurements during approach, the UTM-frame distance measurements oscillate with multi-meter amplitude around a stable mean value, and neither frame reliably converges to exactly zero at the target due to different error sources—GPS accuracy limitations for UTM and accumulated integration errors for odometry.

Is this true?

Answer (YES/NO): NO